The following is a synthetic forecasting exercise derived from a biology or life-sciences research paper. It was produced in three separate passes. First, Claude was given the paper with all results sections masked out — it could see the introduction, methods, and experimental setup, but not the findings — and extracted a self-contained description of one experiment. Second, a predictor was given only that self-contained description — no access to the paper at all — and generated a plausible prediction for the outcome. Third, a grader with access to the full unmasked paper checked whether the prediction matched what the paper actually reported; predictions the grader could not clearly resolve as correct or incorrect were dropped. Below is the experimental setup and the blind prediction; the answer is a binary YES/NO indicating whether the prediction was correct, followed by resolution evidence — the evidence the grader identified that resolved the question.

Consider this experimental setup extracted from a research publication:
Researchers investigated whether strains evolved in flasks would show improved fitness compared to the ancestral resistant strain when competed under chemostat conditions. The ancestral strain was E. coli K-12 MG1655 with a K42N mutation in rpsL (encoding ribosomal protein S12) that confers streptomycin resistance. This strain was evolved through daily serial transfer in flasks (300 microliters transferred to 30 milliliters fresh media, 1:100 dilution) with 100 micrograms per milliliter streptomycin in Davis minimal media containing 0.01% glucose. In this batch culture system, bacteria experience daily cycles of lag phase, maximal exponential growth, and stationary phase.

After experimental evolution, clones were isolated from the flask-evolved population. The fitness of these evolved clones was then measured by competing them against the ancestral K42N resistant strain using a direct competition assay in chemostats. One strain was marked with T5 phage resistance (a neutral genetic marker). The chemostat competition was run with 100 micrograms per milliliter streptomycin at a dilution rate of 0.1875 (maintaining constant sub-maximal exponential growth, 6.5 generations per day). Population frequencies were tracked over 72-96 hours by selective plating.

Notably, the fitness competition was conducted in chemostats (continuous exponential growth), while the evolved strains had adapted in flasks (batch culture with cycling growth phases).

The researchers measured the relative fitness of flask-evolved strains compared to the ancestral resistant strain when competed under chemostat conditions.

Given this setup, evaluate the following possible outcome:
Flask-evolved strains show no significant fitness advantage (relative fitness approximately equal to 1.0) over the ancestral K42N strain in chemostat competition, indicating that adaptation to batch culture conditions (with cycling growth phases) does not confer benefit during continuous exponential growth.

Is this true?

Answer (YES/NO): NO